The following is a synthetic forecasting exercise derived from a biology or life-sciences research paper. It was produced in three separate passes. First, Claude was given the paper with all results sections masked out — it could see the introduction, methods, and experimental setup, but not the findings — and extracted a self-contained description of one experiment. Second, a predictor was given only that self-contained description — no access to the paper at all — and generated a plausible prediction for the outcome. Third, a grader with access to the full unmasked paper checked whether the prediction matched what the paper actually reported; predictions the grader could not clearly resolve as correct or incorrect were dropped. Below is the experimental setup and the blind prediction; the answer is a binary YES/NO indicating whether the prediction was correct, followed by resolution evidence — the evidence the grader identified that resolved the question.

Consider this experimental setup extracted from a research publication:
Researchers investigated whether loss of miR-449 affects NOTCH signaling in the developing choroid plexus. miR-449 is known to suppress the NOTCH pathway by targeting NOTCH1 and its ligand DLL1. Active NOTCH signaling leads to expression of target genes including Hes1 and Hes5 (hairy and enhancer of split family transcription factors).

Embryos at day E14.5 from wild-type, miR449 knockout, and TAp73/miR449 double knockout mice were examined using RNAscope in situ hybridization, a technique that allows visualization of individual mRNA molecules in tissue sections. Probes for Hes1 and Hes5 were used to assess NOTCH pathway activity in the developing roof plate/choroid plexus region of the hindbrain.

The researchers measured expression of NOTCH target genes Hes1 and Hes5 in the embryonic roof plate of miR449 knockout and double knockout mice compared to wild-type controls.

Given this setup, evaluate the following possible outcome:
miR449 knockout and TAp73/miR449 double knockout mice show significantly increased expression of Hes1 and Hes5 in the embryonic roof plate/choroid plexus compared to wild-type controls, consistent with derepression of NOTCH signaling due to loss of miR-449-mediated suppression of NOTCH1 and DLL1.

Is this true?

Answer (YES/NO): NO